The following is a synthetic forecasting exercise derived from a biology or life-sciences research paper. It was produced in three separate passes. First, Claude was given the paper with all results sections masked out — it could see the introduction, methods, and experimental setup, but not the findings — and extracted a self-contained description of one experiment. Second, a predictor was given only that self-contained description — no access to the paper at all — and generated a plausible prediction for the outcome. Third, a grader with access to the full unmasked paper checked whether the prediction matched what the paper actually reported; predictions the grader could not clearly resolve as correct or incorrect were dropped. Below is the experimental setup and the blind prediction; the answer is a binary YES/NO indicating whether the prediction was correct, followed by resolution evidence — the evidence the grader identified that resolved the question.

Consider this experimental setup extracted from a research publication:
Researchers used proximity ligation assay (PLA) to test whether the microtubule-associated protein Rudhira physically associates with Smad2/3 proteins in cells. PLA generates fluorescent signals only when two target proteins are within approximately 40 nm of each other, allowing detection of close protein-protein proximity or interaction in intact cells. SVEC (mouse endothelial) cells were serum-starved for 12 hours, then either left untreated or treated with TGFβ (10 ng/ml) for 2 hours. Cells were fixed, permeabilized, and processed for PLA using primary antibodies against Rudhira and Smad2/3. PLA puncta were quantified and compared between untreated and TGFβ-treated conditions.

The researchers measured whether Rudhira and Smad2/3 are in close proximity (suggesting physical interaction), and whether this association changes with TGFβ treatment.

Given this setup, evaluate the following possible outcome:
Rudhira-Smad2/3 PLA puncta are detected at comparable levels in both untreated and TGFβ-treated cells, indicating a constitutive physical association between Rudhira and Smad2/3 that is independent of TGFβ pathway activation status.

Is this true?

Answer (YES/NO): NO